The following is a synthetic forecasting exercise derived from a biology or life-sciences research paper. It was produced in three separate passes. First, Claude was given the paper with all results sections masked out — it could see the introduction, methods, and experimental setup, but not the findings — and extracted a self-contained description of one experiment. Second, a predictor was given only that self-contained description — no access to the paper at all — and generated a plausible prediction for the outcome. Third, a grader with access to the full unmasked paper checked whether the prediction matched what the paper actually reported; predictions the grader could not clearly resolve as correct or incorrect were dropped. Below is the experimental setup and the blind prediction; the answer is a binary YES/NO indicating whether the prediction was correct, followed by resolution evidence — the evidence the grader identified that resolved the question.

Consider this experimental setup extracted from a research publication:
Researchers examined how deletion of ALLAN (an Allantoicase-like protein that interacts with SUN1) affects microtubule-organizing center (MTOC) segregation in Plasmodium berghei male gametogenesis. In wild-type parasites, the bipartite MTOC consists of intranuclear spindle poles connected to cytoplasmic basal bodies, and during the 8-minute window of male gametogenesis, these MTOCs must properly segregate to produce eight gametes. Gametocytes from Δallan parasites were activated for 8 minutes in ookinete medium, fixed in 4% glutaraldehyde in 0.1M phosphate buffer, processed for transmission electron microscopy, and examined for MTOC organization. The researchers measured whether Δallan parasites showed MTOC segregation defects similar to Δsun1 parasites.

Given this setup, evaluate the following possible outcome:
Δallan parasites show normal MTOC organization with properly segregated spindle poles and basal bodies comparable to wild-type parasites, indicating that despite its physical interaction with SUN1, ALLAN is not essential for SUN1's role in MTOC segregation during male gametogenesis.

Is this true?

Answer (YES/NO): NO